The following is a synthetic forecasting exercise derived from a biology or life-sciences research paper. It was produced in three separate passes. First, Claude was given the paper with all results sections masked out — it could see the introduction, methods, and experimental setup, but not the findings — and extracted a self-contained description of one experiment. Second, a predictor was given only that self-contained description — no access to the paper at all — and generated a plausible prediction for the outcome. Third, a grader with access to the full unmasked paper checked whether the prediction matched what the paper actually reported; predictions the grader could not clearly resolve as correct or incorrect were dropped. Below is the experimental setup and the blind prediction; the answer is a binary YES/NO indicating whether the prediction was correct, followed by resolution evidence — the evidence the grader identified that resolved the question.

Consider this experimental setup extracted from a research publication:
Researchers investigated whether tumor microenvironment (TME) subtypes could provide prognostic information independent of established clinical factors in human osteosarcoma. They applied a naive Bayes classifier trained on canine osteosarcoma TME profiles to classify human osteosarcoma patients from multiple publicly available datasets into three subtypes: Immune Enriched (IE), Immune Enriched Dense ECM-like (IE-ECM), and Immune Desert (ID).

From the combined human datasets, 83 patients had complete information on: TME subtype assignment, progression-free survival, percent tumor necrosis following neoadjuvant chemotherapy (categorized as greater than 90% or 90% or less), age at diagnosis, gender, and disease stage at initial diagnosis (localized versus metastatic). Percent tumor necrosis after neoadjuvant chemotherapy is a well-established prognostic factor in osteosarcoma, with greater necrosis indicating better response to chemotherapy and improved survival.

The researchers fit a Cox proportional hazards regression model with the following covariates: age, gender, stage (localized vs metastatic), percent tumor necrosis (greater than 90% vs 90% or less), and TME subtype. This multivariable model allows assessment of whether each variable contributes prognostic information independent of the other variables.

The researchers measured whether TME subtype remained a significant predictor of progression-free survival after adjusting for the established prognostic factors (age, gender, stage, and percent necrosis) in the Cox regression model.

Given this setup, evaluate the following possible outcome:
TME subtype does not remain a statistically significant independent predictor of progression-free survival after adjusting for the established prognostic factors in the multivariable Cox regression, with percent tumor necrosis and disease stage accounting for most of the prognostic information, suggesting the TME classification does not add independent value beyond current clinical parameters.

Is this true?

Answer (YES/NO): NO